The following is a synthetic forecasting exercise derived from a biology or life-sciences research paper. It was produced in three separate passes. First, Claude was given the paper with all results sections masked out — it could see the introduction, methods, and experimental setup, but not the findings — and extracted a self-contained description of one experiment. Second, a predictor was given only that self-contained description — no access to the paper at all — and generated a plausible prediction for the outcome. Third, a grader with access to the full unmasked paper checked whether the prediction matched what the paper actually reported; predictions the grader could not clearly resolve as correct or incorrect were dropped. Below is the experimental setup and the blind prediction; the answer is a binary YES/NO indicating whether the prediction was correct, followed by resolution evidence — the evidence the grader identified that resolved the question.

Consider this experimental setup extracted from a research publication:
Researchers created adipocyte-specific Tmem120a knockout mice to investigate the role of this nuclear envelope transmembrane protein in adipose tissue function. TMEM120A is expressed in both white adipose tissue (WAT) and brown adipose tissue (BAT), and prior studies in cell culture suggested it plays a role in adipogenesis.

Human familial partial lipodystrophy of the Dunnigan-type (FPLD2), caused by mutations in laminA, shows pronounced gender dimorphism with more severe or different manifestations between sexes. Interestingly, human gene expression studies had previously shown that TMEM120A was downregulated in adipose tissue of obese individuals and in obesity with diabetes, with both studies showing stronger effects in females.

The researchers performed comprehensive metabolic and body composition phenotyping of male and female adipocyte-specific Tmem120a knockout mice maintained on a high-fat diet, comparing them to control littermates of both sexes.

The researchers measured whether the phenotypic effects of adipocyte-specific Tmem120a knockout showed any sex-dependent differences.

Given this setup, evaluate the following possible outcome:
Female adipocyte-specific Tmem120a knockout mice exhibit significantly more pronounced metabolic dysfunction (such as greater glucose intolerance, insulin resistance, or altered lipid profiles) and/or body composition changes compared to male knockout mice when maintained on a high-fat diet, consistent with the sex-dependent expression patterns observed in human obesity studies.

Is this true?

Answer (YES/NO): YES